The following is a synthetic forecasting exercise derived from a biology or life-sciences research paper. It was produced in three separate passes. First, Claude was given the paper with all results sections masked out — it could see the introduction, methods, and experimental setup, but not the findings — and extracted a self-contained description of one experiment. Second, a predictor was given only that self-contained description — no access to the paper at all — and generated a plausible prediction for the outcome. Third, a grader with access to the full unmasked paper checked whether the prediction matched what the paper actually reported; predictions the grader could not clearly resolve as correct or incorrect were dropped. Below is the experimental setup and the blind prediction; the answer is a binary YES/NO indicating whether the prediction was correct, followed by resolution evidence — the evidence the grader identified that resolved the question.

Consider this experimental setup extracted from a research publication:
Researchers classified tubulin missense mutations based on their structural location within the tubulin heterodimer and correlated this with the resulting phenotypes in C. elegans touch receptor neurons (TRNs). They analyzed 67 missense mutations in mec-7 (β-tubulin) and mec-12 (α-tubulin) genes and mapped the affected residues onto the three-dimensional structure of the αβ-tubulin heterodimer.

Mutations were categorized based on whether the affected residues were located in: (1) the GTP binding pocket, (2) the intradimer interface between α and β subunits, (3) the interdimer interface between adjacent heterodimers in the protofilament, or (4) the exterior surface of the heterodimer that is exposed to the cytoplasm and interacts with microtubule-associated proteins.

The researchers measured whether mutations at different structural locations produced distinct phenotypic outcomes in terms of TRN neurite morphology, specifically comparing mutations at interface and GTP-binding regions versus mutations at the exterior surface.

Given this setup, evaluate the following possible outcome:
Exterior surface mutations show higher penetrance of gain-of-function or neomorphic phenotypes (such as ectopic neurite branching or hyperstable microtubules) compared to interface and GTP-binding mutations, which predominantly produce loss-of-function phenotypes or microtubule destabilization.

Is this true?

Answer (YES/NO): YES